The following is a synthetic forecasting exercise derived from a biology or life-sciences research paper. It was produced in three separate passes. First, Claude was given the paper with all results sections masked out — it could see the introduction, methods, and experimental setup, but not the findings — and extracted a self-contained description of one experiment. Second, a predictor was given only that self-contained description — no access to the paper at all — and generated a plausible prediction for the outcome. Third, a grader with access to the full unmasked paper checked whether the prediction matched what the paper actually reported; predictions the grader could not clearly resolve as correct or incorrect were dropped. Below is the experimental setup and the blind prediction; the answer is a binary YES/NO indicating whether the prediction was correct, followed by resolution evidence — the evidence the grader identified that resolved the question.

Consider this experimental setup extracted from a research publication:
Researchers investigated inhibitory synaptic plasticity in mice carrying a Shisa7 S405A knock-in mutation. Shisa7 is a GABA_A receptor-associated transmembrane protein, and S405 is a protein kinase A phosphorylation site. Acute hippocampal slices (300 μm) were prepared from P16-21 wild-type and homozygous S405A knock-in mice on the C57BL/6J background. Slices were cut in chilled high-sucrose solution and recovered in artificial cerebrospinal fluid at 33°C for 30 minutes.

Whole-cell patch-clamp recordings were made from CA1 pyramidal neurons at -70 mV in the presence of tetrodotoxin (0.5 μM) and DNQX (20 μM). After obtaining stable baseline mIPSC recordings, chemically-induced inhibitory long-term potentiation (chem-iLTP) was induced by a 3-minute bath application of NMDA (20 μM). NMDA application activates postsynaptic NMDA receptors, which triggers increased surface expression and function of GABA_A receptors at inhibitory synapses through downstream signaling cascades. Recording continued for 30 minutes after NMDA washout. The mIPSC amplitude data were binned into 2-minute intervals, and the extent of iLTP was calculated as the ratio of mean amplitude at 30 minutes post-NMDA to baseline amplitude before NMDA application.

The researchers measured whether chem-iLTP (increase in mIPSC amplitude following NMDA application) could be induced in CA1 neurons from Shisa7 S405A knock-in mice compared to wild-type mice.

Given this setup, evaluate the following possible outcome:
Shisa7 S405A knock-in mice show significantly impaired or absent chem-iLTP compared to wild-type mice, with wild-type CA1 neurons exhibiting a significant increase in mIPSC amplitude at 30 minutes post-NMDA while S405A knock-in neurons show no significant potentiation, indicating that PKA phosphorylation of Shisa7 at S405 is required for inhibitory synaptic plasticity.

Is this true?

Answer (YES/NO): YES